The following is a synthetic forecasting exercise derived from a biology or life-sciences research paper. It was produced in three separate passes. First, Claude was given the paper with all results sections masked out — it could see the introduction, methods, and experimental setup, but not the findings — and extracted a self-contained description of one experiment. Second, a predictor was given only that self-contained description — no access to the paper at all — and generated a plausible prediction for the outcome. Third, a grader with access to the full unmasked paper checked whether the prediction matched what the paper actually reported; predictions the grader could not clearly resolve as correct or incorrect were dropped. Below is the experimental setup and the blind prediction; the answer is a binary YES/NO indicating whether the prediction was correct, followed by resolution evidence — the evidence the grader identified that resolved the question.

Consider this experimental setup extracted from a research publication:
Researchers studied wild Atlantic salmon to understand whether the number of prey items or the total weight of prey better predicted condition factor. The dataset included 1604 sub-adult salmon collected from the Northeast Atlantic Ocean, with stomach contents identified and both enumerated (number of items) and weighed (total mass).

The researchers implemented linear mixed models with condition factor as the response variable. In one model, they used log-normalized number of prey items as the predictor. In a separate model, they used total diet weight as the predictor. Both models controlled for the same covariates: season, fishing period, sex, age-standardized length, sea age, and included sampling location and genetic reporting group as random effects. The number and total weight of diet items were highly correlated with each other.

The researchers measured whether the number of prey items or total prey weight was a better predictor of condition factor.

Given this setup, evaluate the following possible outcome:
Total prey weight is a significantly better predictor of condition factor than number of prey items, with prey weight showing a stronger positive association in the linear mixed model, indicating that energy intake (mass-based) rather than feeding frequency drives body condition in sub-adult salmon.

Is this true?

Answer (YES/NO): NO